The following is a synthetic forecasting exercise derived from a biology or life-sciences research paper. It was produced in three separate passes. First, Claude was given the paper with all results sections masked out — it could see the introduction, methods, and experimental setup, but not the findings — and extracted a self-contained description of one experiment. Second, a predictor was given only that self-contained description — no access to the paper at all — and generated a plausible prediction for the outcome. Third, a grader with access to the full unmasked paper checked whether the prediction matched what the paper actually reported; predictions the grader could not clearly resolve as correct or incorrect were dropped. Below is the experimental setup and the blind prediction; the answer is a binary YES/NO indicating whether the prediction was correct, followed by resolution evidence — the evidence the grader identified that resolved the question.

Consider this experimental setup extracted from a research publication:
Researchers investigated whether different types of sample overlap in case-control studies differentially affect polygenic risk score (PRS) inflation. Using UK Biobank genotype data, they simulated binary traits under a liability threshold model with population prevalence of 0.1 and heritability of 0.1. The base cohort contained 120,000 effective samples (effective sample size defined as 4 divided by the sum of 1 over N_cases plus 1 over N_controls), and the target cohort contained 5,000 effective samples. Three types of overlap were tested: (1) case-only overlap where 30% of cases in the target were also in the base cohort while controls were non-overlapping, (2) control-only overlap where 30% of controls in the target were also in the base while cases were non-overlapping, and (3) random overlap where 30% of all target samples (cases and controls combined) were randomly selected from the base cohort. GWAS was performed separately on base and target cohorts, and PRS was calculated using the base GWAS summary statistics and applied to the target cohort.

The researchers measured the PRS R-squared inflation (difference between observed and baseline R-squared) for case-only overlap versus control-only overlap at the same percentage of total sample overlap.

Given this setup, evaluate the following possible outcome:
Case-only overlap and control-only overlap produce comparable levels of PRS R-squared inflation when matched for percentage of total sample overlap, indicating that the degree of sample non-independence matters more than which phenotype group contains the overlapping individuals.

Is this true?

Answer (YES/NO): NO